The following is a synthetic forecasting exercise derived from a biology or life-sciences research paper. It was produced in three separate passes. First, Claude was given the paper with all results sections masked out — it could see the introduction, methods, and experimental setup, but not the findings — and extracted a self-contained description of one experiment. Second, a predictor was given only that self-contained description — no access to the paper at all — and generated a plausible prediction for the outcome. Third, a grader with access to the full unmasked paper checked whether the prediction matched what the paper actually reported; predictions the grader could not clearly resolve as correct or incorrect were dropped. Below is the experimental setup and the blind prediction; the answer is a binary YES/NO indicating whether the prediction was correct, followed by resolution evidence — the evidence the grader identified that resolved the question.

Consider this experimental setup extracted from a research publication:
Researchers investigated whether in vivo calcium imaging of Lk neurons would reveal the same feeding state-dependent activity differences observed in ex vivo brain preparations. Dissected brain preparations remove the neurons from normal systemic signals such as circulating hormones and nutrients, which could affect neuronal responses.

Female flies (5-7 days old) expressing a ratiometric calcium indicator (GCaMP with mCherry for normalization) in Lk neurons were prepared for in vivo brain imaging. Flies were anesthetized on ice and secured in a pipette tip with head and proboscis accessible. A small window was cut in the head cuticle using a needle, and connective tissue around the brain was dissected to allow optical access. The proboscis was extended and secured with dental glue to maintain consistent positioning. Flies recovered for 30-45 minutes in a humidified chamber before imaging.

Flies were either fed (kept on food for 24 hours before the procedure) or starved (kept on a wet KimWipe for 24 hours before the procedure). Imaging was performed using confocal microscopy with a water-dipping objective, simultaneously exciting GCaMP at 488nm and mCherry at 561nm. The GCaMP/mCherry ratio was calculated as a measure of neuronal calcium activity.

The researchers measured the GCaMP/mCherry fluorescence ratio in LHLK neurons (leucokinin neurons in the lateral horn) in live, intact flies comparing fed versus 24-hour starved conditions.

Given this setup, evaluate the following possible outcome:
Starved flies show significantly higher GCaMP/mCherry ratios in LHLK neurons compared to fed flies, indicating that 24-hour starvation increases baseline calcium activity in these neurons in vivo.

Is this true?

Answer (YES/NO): YES